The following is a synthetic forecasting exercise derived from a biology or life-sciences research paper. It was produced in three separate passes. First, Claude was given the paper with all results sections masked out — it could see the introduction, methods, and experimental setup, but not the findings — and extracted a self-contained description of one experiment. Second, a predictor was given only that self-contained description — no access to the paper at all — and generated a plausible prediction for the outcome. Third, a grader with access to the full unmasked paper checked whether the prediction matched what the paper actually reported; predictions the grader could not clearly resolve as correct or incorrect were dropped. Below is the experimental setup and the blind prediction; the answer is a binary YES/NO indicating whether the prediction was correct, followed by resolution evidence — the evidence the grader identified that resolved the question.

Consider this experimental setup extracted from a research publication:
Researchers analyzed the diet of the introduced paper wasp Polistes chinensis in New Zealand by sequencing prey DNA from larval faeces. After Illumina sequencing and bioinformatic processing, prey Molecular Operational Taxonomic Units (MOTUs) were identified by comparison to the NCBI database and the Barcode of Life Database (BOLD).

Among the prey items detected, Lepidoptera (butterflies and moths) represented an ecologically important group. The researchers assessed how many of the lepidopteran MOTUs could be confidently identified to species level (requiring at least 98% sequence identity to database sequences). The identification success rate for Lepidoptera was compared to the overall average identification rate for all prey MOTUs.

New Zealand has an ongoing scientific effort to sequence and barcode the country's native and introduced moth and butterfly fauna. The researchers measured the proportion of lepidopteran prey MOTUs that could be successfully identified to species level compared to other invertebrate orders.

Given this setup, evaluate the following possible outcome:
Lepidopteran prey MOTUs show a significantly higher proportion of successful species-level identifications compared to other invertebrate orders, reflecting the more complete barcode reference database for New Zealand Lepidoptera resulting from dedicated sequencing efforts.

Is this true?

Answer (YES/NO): YES